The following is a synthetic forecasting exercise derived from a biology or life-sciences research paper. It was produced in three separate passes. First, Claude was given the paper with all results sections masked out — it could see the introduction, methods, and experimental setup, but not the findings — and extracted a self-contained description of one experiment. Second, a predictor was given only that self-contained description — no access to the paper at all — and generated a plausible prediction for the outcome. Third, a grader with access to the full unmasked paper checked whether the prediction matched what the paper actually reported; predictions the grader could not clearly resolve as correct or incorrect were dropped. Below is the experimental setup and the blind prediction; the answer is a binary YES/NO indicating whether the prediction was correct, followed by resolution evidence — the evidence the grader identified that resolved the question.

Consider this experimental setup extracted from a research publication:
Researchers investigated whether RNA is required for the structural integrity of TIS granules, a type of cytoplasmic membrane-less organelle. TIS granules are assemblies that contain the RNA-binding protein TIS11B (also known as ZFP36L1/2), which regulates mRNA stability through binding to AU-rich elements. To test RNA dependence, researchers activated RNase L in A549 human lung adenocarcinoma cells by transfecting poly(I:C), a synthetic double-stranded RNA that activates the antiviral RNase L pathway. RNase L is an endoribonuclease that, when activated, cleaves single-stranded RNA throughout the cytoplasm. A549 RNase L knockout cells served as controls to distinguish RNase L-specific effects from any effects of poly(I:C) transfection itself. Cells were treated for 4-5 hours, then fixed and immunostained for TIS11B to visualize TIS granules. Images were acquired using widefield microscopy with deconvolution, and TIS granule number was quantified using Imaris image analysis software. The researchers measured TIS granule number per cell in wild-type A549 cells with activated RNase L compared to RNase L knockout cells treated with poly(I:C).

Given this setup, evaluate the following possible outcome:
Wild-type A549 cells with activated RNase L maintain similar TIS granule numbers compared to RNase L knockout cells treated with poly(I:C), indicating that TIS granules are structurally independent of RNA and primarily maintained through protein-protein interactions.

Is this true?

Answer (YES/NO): YES